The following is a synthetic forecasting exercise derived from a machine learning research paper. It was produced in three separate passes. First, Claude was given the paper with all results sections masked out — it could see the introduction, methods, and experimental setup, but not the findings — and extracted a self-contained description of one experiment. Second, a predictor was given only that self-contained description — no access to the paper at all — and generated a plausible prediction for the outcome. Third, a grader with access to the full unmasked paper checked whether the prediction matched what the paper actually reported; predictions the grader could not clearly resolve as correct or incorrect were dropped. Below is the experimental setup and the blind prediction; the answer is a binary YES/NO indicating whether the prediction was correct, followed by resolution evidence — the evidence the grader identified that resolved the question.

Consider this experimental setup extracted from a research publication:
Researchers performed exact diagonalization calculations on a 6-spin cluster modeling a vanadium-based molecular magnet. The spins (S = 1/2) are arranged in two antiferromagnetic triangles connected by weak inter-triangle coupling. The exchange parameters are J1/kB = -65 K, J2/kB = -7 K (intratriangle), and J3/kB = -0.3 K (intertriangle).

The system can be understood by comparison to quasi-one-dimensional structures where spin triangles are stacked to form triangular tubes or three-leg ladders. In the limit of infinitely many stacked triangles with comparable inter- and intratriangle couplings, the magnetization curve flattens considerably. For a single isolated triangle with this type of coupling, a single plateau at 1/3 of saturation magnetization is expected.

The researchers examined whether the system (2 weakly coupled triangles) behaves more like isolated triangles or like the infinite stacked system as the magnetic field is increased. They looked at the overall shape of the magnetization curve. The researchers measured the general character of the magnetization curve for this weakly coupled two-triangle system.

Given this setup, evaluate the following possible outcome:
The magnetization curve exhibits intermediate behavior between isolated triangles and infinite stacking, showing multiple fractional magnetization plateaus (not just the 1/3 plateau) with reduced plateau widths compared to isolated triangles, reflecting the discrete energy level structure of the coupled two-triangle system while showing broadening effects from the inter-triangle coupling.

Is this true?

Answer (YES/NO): NO